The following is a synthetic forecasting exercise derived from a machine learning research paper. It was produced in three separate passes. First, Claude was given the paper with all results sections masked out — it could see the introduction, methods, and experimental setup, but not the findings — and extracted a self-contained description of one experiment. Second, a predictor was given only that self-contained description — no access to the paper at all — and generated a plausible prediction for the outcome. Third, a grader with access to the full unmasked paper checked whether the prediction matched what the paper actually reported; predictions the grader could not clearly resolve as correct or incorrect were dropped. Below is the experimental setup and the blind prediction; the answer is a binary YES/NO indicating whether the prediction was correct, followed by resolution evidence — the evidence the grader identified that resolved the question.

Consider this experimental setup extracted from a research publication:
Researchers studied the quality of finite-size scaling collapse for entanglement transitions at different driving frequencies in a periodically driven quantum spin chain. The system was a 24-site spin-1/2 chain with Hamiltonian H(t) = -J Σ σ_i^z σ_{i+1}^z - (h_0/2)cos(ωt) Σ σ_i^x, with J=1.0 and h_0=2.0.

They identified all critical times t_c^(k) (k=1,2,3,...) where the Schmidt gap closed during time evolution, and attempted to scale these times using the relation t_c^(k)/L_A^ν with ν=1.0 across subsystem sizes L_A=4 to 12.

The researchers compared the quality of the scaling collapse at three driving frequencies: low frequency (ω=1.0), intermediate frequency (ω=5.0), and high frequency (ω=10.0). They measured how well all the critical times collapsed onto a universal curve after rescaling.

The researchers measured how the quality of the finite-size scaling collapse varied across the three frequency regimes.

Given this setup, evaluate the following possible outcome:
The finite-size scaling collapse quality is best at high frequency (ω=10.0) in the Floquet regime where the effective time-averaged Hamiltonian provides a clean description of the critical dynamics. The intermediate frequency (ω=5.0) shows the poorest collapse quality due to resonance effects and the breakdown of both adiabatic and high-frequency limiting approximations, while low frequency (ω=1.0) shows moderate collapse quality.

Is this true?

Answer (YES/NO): NO